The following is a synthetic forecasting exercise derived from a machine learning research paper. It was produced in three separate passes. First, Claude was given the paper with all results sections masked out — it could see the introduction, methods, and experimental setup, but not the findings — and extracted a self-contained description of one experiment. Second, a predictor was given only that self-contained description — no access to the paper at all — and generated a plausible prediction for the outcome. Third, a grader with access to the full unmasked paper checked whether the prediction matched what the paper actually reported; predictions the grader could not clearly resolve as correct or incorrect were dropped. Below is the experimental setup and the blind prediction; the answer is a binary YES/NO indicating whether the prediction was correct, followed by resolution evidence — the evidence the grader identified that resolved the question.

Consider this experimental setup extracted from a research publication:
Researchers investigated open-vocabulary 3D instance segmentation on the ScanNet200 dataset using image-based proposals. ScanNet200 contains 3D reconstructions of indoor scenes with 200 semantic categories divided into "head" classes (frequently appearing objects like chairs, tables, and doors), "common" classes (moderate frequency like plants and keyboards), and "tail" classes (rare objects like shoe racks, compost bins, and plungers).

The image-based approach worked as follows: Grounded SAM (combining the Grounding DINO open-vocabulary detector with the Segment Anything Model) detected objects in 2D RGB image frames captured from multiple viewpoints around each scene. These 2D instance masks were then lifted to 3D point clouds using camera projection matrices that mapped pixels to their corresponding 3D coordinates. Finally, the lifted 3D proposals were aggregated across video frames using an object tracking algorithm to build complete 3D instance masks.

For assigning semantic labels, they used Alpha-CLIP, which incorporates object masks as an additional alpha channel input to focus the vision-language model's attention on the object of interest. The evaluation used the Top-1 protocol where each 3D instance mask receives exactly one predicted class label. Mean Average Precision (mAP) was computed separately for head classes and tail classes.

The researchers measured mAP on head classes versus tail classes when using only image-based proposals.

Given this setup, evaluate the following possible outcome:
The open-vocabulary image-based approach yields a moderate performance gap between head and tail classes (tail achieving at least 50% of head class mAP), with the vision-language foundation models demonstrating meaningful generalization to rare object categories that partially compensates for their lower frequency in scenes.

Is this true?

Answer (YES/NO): NO